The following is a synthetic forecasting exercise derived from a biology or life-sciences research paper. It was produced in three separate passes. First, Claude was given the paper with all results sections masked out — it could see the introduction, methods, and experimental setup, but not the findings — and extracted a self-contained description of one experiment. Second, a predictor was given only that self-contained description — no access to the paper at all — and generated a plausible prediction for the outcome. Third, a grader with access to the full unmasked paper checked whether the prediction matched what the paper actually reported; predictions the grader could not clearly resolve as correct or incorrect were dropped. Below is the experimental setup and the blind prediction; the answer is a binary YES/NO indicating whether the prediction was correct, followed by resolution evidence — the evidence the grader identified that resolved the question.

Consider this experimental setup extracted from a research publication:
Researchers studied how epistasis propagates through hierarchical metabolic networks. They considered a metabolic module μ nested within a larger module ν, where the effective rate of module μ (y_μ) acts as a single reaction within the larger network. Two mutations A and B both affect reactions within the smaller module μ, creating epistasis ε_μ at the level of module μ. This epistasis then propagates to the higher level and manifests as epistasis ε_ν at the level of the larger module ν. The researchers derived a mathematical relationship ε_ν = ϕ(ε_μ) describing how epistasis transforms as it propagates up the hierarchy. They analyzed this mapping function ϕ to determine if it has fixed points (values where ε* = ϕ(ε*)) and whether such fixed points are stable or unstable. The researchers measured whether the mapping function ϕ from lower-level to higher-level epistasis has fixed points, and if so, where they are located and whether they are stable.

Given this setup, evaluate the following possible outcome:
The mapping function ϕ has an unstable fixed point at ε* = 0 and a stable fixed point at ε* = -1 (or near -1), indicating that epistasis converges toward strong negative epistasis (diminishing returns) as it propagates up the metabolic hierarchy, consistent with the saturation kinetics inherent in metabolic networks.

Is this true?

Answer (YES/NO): NO